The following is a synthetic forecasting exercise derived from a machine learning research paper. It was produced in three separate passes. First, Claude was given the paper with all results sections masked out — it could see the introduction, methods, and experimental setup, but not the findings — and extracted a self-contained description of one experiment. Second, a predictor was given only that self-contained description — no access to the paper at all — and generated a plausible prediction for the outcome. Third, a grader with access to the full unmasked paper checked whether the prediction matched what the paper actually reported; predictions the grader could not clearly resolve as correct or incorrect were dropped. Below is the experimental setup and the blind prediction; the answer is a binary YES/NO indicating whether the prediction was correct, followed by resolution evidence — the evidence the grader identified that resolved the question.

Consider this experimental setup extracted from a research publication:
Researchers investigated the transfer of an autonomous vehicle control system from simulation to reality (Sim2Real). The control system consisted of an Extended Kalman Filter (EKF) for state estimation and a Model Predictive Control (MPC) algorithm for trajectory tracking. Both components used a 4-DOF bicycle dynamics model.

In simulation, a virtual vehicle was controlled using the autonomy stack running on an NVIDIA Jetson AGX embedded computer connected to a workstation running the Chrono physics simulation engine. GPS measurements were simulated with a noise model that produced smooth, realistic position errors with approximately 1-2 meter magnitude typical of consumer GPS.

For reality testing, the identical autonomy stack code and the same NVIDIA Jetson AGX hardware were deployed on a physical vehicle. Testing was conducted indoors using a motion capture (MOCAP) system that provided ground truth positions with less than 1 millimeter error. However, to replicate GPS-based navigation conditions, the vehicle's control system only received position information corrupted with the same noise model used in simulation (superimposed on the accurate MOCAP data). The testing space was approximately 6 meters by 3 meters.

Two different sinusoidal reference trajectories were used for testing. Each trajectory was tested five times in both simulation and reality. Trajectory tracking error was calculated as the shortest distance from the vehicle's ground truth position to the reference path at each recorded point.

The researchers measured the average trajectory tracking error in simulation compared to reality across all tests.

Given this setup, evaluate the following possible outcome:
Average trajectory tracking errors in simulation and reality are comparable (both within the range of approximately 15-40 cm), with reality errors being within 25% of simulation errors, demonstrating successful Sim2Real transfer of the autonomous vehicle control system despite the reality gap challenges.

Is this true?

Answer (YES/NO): NO